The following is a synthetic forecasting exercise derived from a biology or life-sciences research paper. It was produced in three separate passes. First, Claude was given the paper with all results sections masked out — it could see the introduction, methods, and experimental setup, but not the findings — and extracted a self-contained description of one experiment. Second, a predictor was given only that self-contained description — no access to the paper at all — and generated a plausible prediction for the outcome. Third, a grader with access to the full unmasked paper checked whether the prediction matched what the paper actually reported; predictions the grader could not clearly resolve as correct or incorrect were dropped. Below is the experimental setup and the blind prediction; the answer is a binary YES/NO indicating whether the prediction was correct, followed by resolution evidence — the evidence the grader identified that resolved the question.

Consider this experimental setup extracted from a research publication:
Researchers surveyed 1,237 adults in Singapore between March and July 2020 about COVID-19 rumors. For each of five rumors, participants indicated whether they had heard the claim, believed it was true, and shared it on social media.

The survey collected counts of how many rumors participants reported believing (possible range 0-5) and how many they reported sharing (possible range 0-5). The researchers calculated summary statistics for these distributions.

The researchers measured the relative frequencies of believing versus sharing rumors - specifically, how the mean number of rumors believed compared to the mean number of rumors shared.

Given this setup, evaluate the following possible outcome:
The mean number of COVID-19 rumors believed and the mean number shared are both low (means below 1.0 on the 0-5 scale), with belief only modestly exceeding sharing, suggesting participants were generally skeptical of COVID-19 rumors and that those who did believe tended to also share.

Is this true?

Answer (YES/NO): YES